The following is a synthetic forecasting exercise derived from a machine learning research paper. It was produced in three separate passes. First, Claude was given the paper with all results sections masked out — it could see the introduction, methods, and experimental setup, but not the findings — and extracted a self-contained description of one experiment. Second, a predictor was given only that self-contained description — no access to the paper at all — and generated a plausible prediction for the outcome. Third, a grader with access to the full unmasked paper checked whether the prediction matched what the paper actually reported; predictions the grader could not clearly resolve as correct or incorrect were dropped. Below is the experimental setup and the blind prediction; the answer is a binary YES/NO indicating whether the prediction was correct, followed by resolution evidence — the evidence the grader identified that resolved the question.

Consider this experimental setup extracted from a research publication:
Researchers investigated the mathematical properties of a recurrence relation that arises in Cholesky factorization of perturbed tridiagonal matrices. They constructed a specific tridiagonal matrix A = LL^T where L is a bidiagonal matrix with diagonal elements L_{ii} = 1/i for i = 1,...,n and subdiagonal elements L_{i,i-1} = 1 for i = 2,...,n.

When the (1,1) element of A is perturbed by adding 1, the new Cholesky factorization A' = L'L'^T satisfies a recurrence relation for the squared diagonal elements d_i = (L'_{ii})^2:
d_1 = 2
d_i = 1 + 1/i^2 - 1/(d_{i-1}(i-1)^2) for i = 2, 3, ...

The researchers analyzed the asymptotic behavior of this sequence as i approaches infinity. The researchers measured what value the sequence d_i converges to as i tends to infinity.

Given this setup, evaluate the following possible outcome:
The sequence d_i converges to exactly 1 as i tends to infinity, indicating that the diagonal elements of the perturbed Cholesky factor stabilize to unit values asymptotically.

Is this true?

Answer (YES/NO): YES